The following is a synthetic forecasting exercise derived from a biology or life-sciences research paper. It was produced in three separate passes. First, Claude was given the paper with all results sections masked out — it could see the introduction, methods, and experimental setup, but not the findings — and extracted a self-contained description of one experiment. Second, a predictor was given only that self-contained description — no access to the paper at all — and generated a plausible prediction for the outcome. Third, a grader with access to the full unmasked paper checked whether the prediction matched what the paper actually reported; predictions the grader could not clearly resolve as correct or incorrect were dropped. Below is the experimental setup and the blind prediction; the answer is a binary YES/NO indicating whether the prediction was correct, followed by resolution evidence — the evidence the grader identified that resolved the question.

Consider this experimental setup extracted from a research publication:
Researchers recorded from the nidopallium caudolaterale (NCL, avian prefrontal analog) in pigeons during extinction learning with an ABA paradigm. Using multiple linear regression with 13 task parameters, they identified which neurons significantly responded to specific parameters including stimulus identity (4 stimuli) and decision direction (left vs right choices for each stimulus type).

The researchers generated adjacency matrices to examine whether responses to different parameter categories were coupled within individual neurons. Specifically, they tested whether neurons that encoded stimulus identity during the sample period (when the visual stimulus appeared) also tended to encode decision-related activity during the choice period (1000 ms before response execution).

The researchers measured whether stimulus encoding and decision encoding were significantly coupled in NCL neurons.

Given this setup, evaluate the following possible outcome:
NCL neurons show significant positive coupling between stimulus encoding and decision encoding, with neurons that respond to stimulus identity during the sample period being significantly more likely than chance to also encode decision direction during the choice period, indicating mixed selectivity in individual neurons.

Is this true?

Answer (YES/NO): NO